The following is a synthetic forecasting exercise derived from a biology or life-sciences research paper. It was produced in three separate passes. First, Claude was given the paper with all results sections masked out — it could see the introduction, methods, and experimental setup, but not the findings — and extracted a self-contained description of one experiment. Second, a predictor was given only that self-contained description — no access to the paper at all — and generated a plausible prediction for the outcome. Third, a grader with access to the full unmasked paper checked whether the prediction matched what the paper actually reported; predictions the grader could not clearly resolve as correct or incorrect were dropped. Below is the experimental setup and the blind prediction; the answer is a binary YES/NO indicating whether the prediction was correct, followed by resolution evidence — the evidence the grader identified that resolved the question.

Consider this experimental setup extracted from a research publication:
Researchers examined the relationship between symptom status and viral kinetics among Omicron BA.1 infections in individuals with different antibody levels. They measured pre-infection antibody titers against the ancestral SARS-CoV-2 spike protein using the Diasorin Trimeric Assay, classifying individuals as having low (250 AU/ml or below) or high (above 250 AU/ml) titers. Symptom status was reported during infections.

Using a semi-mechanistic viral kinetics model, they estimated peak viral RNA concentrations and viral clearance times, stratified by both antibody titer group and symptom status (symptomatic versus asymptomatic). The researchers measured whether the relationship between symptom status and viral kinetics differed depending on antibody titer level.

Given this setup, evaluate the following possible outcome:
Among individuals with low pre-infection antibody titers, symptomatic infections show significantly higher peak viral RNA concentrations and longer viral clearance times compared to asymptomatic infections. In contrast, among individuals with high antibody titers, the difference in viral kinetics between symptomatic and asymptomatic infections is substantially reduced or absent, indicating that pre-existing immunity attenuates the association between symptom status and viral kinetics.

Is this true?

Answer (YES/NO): YES